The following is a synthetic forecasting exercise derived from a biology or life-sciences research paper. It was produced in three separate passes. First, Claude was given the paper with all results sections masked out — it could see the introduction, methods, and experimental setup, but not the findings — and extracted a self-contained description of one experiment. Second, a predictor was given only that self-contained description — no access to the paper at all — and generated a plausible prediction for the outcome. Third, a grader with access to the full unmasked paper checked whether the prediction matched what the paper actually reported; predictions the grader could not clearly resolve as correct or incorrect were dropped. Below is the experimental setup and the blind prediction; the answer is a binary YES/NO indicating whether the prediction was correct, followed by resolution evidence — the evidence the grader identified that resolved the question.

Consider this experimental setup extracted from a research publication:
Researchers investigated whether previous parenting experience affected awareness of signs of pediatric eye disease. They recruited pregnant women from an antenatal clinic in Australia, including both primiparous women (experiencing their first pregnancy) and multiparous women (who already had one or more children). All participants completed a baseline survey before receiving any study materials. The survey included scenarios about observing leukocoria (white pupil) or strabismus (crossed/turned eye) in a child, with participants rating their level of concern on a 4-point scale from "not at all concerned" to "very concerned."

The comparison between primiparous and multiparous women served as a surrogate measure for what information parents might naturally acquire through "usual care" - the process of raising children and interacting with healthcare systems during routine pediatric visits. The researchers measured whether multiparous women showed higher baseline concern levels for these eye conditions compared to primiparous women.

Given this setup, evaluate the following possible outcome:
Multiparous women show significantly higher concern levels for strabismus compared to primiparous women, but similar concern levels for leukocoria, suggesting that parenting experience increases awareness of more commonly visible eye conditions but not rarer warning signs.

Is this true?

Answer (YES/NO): NO